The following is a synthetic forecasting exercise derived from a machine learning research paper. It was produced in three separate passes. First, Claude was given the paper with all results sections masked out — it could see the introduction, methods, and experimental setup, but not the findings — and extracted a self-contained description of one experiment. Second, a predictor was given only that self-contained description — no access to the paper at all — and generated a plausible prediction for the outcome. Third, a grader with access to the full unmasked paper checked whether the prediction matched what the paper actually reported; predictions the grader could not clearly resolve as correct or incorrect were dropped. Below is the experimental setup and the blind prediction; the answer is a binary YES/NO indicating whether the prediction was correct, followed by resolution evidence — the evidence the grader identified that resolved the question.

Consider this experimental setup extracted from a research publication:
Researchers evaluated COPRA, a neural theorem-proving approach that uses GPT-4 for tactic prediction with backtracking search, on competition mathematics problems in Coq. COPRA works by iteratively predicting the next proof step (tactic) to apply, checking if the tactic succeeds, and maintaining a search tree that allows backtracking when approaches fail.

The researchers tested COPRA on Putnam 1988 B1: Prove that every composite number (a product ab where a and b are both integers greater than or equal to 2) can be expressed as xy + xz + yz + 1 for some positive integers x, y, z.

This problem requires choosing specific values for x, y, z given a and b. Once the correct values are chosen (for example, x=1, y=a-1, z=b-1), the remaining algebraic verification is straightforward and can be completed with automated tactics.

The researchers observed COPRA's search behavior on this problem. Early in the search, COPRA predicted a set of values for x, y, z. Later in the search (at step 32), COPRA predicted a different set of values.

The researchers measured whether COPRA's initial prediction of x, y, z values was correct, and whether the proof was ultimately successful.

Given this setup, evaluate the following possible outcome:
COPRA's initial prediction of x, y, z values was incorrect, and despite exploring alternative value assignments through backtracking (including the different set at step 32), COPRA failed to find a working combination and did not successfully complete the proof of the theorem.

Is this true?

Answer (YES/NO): NO